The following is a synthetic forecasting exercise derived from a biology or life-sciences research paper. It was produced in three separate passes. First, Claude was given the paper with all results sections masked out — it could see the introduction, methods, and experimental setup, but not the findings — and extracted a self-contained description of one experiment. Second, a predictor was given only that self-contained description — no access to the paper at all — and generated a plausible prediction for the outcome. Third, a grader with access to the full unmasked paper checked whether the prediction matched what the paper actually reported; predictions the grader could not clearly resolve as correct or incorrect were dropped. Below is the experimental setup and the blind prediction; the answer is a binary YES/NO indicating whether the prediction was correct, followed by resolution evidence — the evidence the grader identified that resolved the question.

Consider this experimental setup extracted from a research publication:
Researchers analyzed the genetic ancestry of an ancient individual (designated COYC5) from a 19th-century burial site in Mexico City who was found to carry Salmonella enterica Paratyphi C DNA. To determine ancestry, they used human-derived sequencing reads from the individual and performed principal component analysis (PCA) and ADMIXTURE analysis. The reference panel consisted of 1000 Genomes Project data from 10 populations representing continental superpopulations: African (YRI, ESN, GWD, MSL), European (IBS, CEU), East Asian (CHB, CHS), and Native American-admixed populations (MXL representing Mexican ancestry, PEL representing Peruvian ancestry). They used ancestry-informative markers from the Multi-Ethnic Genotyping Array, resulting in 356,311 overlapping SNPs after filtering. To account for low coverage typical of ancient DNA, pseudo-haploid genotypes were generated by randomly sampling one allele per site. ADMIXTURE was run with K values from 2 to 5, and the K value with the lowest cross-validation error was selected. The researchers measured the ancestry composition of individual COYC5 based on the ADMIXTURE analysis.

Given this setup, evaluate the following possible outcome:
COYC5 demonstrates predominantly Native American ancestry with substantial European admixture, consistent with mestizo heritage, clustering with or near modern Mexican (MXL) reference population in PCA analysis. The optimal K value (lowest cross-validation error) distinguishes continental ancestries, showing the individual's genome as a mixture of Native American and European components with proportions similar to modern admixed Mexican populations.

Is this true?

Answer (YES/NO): NO